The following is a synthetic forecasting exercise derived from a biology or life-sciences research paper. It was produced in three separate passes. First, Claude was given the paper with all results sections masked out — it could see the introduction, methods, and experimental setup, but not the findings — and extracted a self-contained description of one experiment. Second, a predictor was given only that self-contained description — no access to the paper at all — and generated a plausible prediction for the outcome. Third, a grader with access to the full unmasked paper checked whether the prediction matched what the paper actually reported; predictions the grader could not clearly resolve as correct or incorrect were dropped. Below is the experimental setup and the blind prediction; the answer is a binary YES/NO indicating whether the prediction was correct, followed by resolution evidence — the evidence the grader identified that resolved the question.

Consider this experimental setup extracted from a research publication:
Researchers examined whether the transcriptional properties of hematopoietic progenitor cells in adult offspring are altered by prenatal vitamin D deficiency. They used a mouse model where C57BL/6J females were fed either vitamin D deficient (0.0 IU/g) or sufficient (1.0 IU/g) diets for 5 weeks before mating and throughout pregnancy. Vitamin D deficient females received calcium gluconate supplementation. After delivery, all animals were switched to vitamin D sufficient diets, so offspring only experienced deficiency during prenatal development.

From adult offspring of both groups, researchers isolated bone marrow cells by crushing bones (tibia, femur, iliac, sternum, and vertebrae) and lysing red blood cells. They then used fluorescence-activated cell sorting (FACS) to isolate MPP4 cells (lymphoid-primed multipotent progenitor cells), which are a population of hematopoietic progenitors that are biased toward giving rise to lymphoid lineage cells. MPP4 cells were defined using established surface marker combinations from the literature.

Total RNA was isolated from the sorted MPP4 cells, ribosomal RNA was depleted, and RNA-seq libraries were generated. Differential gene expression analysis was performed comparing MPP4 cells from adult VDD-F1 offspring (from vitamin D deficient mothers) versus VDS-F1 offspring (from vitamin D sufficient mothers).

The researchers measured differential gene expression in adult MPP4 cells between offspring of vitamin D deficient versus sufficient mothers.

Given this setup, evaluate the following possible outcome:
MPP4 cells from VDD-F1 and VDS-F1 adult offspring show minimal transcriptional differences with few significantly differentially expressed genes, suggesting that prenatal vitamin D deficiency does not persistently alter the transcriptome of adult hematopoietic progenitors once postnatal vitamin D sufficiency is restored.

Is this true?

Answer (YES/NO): NO